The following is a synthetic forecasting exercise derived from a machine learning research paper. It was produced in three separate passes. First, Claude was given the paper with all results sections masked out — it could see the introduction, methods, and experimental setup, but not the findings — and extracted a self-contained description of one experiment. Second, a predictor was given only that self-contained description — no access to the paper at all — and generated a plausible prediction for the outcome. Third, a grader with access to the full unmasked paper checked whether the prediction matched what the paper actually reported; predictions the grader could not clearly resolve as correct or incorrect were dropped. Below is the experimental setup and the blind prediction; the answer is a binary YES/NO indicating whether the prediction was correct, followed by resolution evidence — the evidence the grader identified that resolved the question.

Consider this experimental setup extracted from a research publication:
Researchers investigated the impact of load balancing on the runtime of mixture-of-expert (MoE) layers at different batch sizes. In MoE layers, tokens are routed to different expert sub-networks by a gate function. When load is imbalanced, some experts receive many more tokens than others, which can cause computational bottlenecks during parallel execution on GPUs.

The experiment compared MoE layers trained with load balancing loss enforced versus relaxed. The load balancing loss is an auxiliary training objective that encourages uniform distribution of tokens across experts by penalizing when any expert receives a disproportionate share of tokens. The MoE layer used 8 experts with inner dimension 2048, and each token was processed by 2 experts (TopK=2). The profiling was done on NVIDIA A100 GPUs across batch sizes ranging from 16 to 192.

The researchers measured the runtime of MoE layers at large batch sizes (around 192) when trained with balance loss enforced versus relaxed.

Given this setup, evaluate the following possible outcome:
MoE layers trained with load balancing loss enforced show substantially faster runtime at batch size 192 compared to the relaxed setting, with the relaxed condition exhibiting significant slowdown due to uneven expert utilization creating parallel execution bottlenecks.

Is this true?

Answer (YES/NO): NO